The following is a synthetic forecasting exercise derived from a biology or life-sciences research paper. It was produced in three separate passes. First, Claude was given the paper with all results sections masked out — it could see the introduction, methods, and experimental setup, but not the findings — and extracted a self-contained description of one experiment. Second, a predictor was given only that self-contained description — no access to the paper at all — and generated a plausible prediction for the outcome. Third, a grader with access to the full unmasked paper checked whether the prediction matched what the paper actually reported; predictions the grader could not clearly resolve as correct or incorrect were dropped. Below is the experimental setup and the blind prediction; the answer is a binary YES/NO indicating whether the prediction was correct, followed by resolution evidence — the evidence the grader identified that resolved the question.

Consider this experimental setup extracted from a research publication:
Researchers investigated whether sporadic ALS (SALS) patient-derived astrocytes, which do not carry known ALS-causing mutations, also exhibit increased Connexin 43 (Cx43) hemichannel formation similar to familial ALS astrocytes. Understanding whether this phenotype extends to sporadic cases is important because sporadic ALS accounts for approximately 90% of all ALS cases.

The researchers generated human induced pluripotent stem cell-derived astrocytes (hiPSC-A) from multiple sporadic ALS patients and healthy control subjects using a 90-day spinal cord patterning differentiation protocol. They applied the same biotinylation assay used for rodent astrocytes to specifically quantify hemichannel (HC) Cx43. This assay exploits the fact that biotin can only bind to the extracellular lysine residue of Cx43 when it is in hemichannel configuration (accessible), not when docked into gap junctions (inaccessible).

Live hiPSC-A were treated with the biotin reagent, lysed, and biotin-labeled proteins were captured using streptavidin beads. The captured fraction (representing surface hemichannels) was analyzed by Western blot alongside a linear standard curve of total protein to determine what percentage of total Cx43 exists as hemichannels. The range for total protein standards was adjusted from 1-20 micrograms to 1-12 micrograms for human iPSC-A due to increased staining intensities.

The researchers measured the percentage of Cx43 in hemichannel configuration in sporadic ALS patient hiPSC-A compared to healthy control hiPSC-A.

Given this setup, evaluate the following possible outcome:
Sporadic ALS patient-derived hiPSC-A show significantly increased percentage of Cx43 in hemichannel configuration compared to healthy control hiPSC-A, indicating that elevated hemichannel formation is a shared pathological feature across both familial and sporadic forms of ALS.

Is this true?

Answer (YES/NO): NO